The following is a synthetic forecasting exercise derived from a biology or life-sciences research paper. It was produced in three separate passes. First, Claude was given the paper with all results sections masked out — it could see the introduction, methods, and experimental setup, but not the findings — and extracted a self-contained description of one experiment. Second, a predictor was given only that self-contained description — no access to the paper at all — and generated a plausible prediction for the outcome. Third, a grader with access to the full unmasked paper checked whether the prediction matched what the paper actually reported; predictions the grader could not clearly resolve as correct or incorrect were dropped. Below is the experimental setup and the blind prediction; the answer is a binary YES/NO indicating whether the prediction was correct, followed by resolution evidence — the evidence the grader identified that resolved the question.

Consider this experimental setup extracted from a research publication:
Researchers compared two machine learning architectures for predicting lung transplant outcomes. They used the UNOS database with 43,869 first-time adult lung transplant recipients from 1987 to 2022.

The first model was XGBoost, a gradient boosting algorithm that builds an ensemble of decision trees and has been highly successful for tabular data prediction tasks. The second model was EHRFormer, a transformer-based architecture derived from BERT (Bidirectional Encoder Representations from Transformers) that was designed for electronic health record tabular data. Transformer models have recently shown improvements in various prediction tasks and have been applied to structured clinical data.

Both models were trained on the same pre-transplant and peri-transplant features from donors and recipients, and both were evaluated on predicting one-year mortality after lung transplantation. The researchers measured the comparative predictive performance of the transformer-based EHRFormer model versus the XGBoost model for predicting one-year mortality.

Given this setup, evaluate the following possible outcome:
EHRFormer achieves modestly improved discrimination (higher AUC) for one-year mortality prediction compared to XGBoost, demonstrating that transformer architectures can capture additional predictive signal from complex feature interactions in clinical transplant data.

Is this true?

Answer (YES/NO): NO